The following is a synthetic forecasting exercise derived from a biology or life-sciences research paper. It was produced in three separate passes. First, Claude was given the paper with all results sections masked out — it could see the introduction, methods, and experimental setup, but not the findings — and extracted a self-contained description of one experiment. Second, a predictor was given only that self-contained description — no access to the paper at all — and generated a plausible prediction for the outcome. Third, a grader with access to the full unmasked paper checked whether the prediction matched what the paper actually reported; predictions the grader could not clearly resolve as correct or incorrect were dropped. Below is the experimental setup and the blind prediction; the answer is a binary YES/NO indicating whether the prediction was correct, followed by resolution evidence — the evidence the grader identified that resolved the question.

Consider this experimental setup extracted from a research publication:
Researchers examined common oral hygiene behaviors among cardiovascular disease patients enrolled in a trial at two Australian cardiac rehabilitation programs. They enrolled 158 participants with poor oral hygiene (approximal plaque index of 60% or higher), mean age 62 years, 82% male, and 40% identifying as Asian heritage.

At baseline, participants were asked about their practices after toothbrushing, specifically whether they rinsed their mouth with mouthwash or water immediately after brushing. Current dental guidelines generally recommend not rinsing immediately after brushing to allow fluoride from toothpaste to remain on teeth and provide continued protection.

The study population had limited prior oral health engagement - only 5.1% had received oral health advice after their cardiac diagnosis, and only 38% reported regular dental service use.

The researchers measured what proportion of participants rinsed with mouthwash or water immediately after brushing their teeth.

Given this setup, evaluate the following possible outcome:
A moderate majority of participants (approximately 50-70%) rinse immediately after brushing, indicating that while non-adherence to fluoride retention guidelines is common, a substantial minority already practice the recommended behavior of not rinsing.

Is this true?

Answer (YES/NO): NO